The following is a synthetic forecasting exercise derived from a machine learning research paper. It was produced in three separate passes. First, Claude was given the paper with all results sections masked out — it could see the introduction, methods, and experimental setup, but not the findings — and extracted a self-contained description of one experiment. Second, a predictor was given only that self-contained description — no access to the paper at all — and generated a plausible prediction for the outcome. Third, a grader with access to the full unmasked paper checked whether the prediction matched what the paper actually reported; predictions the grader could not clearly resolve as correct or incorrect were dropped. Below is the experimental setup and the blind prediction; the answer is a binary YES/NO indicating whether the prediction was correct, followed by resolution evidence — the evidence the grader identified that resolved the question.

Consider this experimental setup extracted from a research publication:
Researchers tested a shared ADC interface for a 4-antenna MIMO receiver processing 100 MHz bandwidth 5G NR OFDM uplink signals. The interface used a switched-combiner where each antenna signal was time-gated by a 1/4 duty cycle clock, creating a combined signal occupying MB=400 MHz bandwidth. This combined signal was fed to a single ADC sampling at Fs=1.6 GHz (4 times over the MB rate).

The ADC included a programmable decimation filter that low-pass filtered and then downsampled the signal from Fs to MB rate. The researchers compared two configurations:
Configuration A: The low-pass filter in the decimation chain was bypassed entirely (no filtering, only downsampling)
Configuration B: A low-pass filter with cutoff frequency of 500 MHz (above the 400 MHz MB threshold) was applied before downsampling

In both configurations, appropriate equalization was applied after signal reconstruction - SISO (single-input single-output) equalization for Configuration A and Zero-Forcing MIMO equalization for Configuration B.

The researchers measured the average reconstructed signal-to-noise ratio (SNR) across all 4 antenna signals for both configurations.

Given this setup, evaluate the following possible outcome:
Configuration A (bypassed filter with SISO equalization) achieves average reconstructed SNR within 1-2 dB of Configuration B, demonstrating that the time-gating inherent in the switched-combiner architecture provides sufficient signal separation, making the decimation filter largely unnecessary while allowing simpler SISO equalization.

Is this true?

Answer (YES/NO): NO